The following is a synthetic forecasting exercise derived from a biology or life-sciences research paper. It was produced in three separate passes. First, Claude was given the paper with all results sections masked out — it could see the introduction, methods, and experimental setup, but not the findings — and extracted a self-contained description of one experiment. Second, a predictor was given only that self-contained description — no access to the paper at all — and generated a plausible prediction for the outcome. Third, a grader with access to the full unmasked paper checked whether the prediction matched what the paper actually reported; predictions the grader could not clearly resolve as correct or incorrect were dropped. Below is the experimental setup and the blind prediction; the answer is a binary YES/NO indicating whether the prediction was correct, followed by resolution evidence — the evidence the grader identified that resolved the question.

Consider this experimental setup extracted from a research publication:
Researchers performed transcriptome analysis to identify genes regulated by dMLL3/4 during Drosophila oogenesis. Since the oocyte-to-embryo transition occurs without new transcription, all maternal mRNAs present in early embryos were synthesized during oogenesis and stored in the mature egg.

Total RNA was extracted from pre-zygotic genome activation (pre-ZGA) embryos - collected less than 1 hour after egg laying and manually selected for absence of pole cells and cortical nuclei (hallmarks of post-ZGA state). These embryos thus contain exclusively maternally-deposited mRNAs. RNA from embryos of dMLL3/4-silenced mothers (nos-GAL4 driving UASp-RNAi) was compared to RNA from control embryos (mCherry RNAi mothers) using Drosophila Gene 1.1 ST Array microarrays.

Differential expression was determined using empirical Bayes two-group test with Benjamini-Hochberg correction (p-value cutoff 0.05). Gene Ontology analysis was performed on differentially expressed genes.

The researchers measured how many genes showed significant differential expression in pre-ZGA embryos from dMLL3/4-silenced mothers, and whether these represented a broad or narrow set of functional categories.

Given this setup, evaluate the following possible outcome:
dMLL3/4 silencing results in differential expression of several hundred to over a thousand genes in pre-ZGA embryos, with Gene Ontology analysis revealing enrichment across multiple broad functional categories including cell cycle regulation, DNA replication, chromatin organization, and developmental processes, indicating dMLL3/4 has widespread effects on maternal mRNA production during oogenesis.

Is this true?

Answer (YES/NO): NO